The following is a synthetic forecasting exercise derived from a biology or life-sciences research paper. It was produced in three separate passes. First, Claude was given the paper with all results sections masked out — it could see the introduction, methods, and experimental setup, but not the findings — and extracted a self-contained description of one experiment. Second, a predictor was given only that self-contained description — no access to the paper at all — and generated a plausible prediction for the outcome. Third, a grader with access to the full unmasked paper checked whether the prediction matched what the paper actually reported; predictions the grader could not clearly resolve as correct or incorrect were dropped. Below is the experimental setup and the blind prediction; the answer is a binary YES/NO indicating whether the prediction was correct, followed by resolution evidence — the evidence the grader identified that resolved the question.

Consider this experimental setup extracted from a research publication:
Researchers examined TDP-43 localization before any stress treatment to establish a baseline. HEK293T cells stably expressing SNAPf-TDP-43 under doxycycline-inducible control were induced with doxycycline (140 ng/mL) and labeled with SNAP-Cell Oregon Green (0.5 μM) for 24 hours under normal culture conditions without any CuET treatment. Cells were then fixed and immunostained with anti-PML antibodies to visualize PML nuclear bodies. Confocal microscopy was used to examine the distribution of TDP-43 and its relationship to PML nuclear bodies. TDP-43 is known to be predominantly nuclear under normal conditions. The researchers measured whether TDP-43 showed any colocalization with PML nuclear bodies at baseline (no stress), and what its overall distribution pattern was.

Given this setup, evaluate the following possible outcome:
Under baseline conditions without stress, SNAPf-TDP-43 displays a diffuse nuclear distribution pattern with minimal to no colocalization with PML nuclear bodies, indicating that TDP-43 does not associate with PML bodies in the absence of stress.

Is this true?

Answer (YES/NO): YES